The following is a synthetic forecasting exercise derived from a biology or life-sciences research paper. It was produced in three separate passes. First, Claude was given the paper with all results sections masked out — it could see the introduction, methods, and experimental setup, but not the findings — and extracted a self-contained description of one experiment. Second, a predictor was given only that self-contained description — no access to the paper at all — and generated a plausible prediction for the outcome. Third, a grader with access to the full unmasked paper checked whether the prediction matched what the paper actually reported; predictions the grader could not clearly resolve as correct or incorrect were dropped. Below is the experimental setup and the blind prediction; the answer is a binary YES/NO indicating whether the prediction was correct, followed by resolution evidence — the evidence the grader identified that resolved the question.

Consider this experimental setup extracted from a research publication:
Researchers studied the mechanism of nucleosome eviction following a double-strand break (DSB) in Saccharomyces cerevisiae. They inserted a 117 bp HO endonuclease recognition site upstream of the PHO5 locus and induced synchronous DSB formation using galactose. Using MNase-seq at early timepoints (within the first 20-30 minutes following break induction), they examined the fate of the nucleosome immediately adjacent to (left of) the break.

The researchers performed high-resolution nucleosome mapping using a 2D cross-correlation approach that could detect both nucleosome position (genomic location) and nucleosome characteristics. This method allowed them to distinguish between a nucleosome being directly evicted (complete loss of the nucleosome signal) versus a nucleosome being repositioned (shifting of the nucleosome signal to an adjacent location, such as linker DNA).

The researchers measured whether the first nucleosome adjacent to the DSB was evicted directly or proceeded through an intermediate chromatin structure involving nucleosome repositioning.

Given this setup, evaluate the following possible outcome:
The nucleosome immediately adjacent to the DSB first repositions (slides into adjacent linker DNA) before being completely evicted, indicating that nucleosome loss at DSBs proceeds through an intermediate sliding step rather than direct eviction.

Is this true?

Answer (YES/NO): YES